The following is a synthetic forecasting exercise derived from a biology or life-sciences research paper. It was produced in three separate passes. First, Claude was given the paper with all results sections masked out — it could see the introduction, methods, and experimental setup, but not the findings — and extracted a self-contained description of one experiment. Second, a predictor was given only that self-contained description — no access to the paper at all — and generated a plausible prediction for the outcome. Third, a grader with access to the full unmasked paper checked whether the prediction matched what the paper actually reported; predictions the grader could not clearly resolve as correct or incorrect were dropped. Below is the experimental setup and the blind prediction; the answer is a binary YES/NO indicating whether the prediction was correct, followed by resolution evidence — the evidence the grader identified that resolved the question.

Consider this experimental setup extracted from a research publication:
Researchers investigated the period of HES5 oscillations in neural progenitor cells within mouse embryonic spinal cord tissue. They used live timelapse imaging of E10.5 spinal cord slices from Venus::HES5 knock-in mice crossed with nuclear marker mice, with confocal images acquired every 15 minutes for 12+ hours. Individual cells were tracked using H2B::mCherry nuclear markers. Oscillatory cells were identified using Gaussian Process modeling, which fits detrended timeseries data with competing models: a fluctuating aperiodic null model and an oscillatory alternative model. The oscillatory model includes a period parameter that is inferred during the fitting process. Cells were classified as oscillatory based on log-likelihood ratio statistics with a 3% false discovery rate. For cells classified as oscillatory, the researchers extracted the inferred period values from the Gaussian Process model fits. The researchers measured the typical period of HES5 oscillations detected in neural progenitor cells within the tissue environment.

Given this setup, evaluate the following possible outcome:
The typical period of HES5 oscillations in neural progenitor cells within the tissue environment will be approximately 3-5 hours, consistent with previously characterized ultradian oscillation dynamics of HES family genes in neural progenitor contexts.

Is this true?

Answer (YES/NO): YES